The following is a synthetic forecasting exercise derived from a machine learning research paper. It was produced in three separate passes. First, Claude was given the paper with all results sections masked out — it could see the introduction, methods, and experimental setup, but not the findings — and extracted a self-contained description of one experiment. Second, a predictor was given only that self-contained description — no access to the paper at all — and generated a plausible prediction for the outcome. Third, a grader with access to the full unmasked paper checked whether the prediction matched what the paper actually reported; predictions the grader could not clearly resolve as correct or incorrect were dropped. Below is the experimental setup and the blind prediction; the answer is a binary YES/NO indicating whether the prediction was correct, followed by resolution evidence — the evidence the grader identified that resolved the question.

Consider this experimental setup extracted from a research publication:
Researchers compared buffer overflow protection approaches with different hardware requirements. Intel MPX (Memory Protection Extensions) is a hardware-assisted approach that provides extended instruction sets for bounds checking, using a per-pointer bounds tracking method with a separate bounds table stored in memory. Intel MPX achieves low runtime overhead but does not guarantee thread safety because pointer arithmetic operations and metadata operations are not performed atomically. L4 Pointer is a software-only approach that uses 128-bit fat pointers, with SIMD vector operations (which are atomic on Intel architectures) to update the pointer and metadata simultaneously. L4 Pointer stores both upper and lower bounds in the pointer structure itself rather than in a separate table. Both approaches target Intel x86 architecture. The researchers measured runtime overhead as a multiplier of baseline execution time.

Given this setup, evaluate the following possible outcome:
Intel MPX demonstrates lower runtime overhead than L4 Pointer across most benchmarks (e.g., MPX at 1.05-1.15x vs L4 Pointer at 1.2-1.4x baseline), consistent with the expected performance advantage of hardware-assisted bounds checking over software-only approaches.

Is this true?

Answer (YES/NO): NO